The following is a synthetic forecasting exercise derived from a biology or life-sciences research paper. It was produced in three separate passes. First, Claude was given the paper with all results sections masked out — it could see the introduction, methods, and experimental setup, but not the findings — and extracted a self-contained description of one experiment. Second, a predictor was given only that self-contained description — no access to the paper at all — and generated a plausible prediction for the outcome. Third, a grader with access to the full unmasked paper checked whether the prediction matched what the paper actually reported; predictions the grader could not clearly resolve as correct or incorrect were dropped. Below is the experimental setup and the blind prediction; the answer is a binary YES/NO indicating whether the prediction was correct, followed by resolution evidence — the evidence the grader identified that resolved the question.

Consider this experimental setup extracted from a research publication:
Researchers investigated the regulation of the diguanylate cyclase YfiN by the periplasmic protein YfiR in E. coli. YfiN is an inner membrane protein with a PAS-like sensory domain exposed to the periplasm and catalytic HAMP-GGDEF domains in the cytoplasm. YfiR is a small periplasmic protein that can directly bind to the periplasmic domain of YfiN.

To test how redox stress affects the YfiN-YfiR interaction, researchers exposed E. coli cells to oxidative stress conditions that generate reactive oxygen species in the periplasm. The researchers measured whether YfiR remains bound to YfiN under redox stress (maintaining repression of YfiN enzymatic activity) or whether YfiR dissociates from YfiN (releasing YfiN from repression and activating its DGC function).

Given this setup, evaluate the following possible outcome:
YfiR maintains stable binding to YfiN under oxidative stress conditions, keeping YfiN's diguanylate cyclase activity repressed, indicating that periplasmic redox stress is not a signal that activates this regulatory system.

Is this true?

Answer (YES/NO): NO